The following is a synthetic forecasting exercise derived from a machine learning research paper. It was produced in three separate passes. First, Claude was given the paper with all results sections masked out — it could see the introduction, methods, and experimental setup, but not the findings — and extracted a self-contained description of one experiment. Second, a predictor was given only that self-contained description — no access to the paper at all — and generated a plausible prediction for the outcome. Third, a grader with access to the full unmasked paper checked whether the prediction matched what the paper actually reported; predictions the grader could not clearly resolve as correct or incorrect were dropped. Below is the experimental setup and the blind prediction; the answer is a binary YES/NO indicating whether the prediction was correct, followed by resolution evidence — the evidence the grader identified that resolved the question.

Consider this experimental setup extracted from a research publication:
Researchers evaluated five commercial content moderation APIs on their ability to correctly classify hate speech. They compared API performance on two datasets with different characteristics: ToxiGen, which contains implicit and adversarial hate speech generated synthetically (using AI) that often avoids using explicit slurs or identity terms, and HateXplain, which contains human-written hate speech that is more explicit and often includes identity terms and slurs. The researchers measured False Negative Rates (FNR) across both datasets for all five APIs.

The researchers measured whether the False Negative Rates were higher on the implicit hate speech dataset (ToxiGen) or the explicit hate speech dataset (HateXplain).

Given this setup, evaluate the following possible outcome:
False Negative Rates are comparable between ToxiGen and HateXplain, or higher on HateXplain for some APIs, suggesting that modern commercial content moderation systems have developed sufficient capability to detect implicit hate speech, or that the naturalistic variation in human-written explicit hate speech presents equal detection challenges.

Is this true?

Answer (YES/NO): NO